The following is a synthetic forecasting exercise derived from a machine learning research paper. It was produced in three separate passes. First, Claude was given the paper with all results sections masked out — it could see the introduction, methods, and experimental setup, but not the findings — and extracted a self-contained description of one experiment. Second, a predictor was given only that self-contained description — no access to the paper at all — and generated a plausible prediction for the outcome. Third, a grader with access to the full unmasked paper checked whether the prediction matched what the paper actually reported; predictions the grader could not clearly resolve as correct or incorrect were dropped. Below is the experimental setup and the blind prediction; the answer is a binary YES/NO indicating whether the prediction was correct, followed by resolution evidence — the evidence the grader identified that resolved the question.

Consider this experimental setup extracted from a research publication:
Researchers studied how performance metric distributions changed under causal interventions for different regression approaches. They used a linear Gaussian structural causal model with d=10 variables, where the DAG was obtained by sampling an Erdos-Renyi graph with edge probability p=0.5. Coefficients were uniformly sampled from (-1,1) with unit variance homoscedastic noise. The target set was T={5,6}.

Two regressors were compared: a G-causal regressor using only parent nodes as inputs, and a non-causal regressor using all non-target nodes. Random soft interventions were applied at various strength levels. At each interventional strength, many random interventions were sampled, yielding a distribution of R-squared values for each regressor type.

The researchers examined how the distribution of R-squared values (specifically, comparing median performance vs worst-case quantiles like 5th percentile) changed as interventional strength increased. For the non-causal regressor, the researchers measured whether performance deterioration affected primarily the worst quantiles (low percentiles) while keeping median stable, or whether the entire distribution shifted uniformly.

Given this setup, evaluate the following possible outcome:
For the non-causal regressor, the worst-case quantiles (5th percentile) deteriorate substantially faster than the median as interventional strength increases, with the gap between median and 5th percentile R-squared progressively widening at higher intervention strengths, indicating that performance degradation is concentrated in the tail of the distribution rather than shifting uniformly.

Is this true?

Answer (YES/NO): YES